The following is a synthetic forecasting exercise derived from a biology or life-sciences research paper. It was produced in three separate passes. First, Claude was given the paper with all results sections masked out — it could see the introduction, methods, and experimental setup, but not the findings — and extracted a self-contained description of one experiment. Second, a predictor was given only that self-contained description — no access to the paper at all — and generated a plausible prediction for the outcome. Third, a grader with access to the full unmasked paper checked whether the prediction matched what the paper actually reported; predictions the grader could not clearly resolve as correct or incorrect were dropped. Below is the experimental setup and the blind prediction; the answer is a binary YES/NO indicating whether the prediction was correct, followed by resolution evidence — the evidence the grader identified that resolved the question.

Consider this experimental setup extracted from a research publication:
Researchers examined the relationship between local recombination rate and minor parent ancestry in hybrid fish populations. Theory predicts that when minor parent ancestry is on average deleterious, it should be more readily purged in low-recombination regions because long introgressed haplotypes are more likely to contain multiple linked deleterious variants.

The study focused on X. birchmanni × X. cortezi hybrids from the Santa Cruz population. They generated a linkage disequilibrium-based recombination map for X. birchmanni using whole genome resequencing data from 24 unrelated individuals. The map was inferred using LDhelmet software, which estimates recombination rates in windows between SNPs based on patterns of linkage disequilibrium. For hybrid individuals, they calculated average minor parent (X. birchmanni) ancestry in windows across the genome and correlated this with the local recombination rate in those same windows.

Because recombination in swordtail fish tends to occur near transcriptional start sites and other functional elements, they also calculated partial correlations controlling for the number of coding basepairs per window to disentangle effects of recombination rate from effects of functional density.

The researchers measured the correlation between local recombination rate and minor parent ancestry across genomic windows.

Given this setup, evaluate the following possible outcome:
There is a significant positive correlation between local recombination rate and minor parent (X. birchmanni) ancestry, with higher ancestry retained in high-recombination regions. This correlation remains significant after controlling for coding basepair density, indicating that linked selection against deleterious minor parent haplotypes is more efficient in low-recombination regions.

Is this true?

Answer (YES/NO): YES